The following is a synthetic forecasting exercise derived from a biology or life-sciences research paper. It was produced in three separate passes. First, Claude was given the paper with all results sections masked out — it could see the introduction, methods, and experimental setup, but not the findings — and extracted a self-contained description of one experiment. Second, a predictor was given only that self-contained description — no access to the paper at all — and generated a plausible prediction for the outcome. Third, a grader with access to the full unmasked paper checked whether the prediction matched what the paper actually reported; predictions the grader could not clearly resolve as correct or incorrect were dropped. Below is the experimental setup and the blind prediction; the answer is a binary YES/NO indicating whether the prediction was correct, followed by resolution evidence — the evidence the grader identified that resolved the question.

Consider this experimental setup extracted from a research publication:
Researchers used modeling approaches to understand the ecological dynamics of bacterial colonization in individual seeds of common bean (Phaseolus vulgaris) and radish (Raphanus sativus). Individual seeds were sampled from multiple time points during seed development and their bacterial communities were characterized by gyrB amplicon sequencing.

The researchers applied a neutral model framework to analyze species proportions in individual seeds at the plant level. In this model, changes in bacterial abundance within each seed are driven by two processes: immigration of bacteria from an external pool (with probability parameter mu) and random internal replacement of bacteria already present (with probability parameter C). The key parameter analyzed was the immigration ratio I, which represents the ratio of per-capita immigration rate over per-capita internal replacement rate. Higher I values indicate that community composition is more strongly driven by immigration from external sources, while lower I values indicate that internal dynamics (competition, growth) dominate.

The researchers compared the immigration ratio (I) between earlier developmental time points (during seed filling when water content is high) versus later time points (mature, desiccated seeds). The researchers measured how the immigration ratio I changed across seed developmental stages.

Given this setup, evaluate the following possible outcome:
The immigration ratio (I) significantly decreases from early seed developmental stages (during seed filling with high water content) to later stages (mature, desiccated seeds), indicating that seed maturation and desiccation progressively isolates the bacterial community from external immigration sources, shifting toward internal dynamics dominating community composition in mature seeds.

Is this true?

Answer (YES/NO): NO